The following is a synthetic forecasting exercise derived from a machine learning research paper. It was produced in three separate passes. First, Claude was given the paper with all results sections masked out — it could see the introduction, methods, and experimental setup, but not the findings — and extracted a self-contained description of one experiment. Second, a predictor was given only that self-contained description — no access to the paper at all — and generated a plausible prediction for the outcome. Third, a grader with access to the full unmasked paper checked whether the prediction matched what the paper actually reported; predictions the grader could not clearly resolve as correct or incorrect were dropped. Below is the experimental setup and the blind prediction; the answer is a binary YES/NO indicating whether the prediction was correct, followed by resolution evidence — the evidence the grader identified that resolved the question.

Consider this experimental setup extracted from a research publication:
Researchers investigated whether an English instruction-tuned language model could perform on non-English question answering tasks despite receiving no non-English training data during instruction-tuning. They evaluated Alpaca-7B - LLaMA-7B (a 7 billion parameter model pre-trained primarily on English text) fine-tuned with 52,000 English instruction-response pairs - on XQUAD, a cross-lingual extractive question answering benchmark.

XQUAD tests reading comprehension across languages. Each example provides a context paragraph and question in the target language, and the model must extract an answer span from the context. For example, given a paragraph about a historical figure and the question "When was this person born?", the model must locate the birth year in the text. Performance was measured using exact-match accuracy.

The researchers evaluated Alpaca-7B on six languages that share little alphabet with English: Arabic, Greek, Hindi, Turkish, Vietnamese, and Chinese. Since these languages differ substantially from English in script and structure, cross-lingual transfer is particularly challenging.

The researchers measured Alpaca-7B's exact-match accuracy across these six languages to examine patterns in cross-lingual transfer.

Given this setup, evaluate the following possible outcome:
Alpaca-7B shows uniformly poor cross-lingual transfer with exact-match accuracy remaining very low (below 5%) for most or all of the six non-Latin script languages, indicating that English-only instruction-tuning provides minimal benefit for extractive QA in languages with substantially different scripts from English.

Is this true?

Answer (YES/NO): NO